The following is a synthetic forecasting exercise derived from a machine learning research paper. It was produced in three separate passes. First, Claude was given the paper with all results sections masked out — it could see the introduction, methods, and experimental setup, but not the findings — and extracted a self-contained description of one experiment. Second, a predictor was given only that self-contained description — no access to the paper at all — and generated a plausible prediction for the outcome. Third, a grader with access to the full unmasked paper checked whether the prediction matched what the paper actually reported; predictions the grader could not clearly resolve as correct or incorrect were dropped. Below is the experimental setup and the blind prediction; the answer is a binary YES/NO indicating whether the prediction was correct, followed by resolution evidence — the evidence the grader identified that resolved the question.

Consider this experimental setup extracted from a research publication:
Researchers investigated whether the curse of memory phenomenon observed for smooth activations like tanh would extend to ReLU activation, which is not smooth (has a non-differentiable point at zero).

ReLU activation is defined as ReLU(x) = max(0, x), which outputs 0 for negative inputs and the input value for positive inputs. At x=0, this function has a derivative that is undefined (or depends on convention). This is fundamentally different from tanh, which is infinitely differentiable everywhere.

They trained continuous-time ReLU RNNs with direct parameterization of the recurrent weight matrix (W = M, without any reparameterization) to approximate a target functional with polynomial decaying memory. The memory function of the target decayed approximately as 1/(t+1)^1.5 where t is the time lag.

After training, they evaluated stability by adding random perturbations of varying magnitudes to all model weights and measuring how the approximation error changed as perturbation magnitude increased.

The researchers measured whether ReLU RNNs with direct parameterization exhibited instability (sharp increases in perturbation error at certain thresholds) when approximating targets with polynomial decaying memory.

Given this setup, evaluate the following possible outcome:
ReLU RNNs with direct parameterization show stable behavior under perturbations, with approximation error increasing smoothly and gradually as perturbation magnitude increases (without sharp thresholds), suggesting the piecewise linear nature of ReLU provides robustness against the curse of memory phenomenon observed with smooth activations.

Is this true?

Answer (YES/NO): NO